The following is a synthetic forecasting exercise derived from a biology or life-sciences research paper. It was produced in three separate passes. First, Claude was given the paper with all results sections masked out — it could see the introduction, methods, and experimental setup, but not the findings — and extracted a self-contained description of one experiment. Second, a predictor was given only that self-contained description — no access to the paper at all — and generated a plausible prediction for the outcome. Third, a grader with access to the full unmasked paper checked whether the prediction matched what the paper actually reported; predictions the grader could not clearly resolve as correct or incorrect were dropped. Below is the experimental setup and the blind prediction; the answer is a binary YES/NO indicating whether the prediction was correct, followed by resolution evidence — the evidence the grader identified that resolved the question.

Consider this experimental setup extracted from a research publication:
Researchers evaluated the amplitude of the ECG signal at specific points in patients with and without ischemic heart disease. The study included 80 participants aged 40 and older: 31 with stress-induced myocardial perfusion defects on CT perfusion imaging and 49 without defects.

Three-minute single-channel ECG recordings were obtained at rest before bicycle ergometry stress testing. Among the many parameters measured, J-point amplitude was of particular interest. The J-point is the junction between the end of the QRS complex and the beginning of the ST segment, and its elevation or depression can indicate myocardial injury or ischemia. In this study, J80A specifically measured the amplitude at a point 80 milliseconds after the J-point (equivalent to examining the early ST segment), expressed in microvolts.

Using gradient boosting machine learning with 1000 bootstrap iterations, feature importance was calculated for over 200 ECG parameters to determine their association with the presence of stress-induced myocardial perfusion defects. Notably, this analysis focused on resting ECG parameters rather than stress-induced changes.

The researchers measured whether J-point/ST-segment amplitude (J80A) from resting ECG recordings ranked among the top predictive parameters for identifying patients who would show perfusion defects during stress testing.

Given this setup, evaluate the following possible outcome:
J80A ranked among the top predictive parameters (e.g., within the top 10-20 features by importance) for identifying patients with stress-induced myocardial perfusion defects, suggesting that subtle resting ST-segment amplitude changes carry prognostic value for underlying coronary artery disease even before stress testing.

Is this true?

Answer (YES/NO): YES